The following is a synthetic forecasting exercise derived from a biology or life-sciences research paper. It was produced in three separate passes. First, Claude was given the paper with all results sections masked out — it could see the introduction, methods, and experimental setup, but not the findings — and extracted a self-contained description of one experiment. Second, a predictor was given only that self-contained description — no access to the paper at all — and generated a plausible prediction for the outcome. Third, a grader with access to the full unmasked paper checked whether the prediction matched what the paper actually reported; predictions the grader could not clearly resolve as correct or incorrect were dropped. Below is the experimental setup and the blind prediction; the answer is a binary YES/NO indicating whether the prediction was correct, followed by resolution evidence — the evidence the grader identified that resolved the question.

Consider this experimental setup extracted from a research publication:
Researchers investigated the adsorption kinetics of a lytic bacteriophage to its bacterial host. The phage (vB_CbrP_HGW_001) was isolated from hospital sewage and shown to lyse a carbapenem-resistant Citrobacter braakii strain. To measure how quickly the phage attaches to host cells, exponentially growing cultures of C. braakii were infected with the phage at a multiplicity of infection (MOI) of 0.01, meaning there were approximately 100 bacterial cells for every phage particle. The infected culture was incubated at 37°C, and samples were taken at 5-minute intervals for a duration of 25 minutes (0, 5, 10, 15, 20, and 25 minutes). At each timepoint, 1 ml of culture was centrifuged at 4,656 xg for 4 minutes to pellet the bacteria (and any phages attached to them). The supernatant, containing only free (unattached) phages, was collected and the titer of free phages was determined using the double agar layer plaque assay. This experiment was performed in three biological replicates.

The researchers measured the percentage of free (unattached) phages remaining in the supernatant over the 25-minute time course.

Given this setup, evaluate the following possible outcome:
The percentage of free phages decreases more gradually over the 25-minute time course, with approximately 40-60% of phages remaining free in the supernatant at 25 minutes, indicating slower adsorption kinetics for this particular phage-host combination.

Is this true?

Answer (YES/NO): NO